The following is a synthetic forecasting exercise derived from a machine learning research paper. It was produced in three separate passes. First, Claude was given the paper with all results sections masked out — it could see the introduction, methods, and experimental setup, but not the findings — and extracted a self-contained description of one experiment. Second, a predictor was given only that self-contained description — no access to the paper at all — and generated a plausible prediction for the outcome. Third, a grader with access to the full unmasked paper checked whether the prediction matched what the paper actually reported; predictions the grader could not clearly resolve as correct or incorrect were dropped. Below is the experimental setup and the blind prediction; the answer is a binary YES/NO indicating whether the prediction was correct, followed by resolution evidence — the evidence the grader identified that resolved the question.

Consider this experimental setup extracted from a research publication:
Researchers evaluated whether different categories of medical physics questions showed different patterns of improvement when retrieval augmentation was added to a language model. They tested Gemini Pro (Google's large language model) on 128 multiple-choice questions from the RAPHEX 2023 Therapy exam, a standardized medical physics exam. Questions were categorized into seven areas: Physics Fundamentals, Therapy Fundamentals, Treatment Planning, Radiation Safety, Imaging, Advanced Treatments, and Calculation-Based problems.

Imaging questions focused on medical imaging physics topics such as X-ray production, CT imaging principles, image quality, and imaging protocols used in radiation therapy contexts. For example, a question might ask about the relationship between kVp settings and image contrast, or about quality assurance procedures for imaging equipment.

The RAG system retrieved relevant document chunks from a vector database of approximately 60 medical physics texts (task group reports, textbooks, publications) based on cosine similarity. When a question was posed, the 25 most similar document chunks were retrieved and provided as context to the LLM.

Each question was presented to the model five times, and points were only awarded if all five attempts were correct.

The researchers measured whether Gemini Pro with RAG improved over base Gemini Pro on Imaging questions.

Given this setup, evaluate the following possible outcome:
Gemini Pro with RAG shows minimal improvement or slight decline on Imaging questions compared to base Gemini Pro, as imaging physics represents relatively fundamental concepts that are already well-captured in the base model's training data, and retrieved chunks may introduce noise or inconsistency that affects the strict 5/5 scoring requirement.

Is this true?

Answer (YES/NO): NO